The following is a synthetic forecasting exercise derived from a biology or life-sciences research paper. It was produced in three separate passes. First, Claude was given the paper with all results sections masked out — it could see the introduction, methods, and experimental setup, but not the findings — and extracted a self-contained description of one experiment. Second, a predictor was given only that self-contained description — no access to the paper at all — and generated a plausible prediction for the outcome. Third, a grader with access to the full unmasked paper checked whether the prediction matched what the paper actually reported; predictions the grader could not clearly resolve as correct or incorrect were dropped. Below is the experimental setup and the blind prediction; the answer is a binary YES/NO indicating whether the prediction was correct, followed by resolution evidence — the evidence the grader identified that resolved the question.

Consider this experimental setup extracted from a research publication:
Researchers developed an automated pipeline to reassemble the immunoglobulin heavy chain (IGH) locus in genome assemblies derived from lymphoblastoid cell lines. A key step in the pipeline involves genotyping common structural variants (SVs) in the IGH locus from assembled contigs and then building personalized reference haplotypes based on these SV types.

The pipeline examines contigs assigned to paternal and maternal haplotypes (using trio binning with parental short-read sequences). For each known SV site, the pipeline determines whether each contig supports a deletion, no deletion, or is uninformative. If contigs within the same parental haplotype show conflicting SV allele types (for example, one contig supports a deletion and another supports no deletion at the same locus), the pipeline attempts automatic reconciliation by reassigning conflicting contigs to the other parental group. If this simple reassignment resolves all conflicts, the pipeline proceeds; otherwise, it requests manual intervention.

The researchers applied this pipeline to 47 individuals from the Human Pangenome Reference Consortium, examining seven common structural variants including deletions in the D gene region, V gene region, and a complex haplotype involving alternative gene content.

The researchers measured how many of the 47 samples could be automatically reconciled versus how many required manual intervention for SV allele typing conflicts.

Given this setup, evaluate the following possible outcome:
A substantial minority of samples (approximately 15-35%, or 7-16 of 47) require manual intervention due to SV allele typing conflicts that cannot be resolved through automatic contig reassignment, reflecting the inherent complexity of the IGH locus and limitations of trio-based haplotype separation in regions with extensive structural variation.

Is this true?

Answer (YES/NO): NO